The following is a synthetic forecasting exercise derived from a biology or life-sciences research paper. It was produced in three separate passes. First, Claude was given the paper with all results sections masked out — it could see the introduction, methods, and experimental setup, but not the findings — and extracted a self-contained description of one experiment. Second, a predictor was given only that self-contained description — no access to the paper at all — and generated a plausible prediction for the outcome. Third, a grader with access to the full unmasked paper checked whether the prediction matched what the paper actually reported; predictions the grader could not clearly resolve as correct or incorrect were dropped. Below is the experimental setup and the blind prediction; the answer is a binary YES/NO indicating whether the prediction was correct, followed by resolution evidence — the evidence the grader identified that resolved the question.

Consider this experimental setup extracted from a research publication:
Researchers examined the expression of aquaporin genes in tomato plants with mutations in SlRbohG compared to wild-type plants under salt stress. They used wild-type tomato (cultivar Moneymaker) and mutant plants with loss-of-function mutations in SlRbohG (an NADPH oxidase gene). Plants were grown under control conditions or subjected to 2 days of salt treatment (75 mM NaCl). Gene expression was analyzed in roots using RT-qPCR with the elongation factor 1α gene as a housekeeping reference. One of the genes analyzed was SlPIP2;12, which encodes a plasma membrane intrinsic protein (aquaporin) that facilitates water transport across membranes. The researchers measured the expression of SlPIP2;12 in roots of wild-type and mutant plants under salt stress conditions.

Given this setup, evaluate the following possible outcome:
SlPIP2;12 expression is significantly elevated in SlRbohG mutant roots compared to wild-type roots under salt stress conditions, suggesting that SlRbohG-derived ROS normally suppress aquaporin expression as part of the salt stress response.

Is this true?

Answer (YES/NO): YES